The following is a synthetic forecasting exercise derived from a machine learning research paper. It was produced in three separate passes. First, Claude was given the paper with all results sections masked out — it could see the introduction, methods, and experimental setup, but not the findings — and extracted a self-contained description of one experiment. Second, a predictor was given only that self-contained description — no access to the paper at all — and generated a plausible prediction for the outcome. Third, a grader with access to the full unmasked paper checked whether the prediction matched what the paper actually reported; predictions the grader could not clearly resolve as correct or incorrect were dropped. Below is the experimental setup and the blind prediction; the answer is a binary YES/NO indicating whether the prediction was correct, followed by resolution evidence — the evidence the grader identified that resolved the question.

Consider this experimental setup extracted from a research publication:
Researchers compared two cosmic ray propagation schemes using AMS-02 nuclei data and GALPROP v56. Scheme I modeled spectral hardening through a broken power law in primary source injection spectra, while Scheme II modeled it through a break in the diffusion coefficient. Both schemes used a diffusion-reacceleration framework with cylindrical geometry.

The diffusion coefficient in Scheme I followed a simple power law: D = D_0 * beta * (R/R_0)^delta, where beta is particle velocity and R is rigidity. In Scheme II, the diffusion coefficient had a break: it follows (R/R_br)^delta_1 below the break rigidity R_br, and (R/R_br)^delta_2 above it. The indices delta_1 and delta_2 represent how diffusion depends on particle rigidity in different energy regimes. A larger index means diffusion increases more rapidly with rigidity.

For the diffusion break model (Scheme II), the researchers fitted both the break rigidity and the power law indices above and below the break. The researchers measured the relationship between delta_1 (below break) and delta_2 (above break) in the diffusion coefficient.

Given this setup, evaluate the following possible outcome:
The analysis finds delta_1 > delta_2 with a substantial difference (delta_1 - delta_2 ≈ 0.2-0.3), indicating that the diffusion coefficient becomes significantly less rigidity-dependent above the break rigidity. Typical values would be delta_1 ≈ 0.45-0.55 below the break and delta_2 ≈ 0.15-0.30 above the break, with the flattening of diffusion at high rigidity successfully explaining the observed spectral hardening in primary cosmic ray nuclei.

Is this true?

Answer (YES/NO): NO